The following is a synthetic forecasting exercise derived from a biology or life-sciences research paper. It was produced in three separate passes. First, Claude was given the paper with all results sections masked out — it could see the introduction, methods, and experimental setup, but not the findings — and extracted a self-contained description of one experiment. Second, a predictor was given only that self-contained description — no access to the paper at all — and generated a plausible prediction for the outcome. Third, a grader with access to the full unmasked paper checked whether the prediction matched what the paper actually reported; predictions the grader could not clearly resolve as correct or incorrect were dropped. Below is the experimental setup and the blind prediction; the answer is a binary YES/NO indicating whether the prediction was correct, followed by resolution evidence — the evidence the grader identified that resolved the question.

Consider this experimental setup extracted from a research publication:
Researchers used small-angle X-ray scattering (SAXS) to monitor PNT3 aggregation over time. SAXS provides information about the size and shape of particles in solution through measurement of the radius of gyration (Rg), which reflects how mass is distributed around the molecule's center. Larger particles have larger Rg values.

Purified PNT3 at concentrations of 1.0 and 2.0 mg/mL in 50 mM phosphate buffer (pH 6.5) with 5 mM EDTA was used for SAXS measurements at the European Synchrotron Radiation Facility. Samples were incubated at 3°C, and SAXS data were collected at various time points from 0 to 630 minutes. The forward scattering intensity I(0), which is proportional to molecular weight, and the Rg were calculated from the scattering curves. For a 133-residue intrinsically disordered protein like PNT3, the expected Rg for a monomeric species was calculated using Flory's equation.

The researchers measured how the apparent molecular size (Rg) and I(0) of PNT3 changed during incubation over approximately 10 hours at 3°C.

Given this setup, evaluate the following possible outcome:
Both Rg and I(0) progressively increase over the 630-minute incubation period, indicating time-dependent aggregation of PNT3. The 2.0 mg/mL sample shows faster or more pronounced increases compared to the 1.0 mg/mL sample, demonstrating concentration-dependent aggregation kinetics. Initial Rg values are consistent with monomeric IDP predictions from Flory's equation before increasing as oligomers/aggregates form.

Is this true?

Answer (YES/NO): YES